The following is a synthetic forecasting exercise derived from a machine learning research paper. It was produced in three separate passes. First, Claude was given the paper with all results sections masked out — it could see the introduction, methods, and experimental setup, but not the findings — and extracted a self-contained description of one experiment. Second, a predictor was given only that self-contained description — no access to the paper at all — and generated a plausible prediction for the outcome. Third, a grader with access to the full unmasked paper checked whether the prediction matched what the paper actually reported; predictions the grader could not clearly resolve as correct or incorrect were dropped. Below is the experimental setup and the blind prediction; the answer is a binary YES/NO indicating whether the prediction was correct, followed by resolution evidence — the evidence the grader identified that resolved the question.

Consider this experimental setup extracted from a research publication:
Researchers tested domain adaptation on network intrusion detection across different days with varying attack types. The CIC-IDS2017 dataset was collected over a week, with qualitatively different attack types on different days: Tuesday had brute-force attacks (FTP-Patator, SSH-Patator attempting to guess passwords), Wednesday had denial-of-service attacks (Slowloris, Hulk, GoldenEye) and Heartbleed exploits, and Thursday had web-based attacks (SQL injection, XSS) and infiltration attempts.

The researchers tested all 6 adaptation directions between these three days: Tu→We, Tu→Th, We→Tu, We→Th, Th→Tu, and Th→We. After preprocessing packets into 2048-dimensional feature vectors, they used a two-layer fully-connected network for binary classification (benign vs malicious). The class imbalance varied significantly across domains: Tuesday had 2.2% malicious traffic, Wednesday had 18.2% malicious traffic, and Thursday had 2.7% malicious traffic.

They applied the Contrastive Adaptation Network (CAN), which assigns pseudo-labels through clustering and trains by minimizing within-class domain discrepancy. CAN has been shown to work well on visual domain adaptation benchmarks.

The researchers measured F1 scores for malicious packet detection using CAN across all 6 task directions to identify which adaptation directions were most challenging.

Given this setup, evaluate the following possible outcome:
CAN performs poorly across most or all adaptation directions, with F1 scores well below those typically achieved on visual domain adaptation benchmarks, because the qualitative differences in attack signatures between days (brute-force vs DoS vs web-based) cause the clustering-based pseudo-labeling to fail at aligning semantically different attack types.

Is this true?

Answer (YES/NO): YES